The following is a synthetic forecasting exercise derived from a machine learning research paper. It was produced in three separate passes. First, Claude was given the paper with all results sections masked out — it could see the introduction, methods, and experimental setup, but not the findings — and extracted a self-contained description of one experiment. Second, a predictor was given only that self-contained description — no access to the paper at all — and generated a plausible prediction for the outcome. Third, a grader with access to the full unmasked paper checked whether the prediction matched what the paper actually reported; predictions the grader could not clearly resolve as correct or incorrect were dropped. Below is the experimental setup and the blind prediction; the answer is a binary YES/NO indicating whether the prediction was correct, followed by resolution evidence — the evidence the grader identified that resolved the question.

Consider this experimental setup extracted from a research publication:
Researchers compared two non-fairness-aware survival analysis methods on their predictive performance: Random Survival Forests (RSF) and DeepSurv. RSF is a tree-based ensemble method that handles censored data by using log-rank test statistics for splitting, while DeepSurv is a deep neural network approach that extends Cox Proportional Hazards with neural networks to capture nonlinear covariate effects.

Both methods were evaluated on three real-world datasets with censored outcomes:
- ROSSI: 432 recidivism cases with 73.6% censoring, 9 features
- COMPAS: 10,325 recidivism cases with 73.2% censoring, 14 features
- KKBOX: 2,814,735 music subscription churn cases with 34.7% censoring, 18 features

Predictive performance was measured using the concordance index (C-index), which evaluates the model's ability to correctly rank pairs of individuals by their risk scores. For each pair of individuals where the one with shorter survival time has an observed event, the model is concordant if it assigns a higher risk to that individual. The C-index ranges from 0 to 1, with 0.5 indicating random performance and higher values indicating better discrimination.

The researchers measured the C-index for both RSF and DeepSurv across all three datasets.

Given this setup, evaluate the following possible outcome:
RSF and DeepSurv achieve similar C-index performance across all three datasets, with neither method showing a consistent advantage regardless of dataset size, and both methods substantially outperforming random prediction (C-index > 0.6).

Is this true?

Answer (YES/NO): NO